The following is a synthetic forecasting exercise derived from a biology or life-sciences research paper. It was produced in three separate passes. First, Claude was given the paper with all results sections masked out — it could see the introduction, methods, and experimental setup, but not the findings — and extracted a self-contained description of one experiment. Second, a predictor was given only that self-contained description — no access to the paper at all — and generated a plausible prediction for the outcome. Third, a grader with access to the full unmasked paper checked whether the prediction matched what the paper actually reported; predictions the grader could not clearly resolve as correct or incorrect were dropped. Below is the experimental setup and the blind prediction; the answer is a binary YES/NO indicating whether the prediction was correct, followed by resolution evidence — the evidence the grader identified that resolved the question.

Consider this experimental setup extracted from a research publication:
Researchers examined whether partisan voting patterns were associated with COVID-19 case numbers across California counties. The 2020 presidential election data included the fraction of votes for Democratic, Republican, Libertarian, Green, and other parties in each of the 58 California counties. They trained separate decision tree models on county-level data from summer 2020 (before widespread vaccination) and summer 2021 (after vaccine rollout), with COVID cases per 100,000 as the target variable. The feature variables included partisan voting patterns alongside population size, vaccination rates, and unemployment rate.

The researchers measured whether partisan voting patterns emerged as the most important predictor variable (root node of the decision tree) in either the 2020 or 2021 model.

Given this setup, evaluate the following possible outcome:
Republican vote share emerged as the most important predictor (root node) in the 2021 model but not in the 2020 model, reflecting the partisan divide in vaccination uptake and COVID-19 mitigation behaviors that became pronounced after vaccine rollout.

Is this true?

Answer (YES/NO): NO